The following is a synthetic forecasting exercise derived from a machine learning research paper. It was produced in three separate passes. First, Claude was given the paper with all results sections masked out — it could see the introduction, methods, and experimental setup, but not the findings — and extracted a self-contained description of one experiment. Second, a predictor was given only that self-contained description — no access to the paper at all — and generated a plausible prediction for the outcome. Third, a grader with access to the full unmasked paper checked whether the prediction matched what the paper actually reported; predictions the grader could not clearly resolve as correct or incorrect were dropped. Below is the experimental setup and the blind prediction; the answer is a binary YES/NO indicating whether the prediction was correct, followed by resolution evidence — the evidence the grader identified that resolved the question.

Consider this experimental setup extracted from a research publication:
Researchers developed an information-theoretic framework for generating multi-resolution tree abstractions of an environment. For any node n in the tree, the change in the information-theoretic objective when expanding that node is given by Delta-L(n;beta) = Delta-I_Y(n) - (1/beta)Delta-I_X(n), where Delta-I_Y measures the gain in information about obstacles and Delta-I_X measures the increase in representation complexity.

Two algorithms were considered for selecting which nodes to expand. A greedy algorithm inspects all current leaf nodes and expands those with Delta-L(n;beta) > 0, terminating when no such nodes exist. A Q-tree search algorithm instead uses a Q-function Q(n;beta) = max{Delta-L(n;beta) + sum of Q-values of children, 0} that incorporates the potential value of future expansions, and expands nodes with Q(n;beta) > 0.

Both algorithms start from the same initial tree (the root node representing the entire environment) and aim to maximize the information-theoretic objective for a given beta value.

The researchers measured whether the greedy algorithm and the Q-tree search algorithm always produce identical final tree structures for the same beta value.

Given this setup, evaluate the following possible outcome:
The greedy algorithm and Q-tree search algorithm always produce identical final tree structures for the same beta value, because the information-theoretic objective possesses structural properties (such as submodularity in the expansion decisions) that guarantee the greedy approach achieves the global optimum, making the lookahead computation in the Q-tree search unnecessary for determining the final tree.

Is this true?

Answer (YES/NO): NO